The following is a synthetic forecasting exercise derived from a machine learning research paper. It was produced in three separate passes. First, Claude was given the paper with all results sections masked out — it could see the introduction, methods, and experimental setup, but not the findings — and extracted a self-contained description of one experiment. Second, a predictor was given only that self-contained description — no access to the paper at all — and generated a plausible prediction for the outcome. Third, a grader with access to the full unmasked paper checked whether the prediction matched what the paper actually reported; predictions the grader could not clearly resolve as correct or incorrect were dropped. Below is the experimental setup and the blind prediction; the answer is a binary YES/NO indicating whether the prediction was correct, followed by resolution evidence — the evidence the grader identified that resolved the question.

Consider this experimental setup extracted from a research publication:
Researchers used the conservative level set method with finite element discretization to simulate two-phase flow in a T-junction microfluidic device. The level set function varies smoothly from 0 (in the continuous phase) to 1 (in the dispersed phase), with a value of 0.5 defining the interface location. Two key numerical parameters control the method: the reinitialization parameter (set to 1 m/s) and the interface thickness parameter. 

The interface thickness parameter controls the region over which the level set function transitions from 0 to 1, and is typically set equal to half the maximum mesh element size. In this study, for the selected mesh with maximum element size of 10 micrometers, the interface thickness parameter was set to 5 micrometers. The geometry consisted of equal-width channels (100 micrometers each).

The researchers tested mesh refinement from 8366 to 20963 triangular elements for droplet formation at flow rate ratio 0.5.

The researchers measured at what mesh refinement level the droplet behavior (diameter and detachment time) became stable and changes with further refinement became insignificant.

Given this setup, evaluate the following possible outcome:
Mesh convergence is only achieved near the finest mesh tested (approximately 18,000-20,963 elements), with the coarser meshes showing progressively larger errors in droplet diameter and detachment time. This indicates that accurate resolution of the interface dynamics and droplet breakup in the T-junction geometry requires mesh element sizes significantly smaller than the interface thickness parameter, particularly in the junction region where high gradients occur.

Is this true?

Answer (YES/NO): NO